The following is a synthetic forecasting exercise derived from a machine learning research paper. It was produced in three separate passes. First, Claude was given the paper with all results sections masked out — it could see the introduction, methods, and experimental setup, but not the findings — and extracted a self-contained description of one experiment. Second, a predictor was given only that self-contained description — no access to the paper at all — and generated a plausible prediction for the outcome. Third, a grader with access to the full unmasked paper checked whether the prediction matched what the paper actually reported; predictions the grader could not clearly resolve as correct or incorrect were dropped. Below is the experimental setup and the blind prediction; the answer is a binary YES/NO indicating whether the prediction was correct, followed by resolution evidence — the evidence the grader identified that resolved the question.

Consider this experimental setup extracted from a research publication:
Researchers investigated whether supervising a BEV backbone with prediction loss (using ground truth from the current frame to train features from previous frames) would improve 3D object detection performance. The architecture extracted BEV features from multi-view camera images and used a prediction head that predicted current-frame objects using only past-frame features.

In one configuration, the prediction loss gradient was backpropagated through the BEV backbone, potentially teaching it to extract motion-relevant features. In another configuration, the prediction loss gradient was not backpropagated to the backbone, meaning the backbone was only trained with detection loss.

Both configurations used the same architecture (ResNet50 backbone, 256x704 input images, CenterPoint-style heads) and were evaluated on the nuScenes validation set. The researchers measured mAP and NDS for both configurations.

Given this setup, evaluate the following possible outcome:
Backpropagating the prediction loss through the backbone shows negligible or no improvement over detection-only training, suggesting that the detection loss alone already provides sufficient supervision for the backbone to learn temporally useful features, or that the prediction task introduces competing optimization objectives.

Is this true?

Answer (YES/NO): NO